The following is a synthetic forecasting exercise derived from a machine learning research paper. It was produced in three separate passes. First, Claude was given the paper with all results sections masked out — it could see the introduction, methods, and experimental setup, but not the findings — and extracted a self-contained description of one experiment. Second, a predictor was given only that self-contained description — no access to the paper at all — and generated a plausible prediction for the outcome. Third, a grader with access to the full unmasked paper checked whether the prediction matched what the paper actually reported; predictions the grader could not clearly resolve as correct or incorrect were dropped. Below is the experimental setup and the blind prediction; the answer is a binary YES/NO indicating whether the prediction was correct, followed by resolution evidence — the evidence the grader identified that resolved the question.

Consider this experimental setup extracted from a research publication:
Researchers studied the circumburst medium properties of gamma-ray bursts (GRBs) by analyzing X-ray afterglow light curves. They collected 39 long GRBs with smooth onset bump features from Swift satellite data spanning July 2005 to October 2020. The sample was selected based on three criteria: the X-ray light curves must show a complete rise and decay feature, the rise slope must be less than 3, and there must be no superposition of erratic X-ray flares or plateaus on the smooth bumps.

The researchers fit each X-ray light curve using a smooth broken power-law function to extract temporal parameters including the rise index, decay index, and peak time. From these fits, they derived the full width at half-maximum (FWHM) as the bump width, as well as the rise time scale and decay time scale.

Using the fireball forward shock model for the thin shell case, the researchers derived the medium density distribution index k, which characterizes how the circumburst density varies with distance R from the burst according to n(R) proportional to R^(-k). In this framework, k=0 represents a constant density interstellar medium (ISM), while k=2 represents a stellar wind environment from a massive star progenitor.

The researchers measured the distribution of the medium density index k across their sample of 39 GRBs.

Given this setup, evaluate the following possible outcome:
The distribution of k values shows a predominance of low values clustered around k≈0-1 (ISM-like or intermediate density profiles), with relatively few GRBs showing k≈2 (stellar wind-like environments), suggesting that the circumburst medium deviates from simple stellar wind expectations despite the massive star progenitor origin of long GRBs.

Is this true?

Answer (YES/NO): YES